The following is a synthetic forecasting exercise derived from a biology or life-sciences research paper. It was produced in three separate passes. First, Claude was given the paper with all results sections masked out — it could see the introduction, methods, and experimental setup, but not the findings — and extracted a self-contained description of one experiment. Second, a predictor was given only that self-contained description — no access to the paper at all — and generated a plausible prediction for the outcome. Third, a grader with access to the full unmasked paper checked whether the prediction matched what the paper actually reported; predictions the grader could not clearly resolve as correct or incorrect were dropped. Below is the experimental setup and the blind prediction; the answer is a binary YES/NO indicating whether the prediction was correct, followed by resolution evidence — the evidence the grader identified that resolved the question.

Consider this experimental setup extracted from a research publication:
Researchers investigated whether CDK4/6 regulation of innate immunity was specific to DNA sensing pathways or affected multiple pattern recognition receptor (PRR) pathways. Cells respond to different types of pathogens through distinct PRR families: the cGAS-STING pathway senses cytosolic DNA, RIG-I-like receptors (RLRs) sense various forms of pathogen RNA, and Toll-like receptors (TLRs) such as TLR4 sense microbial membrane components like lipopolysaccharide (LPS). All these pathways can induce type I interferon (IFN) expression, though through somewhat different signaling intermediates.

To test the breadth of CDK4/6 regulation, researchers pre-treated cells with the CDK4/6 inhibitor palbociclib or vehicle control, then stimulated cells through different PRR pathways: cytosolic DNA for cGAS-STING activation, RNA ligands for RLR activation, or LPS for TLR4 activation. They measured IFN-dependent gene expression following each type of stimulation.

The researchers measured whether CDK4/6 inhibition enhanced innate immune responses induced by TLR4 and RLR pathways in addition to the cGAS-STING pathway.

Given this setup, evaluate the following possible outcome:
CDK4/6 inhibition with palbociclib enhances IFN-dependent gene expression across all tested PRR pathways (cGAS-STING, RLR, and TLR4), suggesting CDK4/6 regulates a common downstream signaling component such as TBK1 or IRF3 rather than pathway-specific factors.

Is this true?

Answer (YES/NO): NO